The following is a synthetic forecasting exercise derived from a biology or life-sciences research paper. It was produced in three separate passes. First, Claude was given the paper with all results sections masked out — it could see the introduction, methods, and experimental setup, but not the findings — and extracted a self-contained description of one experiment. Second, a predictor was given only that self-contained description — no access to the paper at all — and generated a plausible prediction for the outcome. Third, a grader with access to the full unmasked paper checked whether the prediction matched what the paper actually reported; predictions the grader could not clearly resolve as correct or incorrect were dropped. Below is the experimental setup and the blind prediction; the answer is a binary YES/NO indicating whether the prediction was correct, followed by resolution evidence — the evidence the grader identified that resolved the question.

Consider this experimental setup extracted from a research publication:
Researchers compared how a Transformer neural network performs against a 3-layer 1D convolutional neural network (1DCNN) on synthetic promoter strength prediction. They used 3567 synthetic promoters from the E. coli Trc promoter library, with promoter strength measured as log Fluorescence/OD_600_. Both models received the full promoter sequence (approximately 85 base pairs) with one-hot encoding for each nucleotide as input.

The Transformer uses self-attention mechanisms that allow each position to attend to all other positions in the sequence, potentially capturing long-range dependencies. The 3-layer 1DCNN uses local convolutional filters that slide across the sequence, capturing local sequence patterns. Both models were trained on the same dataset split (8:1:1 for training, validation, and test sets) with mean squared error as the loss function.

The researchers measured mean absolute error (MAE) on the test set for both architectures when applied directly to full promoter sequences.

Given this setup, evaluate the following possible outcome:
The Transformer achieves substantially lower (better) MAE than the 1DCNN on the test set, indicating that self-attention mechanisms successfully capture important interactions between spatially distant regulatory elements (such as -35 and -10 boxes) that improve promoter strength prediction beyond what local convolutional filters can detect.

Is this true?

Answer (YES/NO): NO